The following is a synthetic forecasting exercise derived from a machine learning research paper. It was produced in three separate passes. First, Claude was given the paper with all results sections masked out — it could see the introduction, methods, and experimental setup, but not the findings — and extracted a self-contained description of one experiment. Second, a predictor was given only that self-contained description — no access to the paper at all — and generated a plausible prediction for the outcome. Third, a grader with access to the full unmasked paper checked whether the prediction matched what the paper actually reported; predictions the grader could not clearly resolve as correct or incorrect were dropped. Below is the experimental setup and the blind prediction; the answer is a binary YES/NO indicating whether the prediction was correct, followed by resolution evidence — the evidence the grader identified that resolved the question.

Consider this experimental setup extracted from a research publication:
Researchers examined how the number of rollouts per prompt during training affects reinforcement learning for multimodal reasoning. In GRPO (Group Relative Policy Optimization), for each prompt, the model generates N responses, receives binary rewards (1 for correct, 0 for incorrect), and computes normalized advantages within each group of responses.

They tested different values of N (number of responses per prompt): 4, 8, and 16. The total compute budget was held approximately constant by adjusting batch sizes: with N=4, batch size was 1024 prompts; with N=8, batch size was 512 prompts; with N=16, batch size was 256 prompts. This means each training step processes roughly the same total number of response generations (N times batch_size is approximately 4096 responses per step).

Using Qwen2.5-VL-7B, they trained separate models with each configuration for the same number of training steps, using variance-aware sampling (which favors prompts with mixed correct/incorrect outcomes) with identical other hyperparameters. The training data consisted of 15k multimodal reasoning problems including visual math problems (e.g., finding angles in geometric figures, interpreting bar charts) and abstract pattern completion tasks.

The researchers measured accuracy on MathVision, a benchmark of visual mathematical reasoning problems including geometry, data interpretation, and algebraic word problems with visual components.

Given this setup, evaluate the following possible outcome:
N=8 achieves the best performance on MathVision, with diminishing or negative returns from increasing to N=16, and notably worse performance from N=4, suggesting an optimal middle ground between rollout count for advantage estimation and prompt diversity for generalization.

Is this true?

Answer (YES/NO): NO